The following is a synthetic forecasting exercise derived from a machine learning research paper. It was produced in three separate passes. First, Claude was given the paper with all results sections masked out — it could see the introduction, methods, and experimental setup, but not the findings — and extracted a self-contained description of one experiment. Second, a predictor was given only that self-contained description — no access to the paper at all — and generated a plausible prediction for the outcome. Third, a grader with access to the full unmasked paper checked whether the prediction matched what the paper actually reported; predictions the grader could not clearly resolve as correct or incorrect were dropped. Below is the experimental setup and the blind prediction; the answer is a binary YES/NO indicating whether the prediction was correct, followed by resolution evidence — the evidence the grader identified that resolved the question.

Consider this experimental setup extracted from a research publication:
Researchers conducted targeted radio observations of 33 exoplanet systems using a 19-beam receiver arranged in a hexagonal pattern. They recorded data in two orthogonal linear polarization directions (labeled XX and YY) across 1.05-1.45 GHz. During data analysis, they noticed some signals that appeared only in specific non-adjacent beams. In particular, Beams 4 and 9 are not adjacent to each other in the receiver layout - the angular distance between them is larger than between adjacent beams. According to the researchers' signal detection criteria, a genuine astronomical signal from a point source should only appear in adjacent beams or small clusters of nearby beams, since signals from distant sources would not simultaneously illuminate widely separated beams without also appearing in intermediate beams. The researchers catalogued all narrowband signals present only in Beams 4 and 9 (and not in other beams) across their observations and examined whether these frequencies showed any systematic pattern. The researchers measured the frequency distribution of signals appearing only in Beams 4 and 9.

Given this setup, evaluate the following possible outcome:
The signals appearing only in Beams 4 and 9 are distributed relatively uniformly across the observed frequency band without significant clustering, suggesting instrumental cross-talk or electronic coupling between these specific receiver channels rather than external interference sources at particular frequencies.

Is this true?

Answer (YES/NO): NO